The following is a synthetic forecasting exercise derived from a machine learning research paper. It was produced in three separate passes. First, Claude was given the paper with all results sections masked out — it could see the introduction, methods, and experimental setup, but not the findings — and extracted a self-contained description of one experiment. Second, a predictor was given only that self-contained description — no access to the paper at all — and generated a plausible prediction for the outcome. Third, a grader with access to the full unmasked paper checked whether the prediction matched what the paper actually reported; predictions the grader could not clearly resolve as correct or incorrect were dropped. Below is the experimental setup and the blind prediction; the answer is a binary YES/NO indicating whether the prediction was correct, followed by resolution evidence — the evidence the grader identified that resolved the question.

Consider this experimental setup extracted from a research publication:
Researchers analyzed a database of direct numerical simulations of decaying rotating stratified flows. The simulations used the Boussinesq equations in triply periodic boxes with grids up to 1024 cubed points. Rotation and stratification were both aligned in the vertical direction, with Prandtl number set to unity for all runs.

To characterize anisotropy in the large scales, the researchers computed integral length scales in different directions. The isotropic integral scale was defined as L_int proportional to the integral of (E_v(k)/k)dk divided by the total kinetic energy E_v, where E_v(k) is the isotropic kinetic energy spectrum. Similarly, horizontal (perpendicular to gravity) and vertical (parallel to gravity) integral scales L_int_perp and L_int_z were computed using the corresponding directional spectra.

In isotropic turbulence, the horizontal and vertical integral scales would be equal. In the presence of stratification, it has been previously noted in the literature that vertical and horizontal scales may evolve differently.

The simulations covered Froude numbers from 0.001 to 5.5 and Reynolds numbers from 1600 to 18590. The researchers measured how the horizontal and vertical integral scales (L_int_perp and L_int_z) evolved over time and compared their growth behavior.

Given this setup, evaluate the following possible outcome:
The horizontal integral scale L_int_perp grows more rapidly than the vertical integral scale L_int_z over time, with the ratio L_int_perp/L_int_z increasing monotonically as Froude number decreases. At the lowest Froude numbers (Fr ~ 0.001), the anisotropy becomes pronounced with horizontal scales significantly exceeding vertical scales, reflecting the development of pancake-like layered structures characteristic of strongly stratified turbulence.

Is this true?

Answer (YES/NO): NO